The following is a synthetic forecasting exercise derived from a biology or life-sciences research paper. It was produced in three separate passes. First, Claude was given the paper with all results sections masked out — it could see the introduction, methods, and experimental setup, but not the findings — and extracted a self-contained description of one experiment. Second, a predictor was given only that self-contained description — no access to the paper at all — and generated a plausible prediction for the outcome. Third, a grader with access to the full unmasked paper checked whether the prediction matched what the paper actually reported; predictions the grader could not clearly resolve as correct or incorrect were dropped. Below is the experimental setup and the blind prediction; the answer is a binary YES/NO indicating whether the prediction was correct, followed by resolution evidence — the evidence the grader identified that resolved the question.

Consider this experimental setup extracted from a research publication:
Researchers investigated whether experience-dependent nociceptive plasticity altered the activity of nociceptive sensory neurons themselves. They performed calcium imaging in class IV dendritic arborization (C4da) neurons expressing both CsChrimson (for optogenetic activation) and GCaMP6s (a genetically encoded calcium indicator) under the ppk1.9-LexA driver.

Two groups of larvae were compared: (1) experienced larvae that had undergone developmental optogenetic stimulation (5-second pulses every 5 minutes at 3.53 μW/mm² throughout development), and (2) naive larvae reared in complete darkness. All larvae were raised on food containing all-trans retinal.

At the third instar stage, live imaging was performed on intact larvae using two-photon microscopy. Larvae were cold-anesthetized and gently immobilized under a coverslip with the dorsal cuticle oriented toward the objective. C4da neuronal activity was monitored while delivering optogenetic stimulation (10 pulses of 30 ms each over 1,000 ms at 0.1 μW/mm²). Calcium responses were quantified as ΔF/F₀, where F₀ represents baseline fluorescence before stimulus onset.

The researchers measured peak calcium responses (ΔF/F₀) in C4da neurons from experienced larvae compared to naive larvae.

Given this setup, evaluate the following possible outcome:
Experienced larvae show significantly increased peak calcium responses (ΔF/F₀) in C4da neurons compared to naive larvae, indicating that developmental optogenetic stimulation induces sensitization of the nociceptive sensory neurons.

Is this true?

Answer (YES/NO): YES